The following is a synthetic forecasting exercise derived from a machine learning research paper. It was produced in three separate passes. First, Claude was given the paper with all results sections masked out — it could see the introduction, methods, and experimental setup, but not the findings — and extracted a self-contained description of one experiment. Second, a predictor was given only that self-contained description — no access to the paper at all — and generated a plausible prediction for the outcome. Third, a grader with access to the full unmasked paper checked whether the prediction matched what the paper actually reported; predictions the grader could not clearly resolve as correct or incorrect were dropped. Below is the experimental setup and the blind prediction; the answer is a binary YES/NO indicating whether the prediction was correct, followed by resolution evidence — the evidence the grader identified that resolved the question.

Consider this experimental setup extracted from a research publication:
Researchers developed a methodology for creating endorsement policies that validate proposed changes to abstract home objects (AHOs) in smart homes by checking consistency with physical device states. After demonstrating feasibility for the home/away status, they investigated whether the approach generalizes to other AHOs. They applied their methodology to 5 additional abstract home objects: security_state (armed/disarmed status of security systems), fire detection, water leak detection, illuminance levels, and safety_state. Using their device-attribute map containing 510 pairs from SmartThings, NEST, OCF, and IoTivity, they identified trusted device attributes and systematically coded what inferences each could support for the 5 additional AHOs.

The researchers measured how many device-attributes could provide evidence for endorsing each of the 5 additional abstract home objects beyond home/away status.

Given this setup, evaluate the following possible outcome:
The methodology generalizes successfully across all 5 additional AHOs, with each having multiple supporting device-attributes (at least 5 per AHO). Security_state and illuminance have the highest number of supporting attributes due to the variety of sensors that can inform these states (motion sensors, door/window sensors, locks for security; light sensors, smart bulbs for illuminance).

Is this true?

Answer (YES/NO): NO